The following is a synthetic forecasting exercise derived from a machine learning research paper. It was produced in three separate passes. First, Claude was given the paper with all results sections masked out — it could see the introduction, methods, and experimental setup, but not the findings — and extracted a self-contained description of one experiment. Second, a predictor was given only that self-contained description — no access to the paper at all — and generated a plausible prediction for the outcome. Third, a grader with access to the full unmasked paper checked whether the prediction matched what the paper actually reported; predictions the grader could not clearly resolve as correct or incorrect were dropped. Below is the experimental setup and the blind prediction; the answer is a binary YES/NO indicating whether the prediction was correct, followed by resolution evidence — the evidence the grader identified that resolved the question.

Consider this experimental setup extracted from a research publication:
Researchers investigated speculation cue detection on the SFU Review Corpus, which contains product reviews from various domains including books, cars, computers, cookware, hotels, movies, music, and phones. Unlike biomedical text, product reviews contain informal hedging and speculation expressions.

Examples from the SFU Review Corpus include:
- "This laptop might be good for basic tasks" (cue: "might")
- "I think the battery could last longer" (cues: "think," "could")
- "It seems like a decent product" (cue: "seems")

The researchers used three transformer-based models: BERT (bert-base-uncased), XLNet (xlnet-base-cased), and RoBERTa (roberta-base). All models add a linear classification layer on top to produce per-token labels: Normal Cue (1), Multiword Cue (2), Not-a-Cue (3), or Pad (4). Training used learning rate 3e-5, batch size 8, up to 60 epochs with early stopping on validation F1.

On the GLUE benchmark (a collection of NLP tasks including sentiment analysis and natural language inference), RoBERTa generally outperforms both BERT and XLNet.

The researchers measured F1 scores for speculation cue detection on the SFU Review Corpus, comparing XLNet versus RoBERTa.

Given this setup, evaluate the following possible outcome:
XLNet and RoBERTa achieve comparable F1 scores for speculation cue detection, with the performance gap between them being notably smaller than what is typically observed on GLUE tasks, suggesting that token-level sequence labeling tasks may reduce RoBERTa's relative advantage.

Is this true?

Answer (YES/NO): NO